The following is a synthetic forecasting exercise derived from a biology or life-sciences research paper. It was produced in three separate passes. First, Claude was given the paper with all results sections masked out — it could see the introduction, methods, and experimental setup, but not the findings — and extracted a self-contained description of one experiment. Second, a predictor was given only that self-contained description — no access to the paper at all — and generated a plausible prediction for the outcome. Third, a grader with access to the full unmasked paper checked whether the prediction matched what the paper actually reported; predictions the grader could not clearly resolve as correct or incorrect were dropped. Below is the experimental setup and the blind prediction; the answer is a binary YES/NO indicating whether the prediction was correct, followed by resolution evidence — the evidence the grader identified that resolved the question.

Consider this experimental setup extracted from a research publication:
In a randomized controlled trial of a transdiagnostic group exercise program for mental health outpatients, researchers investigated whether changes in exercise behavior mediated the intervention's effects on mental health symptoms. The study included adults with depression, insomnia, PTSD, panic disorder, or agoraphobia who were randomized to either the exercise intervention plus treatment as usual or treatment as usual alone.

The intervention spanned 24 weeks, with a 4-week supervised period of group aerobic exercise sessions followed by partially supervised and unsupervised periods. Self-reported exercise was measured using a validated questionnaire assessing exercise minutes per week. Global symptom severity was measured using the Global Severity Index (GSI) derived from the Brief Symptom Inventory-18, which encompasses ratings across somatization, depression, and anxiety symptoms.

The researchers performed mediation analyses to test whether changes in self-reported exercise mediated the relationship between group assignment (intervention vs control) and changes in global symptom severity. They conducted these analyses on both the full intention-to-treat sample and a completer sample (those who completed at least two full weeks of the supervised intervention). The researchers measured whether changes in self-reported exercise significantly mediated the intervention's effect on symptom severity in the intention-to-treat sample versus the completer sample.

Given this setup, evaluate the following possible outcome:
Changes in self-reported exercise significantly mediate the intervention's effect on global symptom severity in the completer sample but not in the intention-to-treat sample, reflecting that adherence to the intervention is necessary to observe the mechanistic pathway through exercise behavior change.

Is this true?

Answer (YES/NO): YES